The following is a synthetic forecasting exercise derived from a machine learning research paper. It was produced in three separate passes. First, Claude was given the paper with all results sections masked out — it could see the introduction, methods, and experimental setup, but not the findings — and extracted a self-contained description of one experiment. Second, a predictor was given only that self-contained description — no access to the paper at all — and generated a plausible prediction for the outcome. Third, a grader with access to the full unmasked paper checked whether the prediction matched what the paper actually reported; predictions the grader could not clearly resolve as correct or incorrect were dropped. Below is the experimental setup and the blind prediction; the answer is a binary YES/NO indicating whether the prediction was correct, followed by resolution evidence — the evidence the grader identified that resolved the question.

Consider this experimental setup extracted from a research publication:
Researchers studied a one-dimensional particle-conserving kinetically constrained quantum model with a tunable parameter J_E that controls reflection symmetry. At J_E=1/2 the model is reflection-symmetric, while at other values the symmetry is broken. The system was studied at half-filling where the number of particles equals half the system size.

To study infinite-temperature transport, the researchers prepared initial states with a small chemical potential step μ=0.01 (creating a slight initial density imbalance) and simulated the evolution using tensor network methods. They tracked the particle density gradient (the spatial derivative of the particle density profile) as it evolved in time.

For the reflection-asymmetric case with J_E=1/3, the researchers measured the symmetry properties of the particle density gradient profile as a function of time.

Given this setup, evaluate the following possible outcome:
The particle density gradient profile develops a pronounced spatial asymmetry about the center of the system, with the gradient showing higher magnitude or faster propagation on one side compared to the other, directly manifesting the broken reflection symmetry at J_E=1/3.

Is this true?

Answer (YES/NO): YES